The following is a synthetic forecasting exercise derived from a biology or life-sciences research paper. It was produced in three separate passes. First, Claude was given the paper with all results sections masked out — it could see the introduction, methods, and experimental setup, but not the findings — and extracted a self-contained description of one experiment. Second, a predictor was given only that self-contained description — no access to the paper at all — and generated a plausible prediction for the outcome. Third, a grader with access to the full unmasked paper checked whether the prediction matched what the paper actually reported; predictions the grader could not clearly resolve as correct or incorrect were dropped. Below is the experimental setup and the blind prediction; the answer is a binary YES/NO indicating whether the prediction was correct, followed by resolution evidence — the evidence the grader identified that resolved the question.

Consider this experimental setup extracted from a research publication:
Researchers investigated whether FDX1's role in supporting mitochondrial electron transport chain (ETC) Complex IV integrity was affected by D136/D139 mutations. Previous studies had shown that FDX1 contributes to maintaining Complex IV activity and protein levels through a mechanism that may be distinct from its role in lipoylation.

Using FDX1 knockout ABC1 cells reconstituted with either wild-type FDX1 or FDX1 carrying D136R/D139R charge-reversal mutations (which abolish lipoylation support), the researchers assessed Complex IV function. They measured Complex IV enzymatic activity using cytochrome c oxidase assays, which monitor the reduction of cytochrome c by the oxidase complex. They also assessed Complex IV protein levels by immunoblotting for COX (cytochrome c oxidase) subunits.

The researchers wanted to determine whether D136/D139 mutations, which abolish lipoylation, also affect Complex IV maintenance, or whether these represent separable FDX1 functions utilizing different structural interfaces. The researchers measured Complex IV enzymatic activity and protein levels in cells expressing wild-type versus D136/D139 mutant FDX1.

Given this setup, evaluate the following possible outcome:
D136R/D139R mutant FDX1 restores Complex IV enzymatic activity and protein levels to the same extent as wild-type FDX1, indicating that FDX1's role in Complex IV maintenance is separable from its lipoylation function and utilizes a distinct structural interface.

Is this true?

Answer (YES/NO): NO